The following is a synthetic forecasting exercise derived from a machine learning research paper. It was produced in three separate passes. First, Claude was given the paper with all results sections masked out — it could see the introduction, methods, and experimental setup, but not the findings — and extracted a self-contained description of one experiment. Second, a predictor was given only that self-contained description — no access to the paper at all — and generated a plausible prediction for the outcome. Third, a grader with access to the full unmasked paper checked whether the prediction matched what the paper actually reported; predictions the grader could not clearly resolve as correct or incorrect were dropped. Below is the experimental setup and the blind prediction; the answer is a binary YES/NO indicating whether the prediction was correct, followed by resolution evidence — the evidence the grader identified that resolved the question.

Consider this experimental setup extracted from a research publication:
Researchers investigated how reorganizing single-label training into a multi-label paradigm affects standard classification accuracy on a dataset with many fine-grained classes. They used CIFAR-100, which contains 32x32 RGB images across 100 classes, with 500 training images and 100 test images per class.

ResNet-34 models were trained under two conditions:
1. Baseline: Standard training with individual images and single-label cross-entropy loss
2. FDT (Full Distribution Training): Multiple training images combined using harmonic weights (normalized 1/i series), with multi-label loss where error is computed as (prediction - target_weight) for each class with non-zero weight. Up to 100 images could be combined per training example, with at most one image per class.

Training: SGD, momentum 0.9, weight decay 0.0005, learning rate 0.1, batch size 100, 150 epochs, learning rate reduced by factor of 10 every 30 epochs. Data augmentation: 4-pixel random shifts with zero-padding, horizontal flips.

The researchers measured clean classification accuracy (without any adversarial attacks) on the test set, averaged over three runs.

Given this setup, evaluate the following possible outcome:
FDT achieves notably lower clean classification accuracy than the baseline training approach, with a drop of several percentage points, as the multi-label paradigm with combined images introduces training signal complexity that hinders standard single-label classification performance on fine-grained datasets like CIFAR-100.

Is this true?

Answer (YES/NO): NO